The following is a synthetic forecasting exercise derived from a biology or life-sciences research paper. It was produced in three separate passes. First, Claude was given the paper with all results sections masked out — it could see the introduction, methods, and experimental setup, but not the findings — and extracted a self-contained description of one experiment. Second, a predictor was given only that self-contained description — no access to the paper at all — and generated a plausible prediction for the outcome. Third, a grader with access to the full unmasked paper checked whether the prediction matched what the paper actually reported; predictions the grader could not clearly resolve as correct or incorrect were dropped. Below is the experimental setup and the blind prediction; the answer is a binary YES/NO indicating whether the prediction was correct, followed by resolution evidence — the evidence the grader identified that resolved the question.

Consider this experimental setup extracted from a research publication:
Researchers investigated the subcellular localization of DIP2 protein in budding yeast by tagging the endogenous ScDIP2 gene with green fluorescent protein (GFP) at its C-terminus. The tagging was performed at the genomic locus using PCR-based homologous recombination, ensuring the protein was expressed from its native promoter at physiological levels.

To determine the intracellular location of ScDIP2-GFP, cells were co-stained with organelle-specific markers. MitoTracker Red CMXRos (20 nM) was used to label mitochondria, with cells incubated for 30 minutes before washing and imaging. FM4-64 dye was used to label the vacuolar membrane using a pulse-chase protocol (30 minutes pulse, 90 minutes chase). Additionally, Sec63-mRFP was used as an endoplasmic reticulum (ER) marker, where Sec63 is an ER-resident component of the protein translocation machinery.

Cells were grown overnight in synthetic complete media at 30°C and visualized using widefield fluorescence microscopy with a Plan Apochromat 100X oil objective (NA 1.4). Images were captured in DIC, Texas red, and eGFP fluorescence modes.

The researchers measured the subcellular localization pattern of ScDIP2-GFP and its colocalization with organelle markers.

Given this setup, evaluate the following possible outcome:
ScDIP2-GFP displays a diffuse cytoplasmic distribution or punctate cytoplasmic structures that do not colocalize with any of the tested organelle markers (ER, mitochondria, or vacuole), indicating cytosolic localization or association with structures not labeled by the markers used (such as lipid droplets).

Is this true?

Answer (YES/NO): NO